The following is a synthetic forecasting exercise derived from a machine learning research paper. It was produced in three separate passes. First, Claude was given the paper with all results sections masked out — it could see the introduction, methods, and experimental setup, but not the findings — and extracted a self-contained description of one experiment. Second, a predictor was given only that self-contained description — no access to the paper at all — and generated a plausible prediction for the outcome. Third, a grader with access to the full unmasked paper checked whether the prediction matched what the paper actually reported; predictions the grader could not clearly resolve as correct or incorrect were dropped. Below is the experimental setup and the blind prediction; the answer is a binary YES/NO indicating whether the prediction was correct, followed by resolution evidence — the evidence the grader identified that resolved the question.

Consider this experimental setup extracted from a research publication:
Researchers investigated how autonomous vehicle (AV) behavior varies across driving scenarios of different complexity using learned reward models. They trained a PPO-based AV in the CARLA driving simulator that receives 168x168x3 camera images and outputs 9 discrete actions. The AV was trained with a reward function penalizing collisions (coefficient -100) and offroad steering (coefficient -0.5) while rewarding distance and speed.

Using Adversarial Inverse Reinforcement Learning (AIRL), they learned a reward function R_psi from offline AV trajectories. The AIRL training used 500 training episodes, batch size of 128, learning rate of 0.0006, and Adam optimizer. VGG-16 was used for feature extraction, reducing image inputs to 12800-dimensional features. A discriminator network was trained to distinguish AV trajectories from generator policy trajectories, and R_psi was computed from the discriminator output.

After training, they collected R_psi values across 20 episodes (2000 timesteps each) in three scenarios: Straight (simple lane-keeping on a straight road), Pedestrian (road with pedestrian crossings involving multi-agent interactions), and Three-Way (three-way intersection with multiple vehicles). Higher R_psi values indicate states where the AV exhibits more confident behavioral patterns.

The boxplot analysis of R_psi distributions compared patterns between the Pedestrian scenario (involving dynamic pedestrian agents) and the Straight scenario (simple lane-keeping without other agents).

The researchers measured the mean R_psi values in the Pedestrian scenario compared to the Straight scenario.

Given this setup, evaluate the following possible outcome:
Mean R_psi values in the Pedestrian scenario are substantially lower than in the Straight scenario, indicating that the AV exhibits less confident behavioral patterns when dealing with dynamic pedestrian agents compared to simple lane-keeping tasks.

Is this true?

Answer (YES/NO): NO